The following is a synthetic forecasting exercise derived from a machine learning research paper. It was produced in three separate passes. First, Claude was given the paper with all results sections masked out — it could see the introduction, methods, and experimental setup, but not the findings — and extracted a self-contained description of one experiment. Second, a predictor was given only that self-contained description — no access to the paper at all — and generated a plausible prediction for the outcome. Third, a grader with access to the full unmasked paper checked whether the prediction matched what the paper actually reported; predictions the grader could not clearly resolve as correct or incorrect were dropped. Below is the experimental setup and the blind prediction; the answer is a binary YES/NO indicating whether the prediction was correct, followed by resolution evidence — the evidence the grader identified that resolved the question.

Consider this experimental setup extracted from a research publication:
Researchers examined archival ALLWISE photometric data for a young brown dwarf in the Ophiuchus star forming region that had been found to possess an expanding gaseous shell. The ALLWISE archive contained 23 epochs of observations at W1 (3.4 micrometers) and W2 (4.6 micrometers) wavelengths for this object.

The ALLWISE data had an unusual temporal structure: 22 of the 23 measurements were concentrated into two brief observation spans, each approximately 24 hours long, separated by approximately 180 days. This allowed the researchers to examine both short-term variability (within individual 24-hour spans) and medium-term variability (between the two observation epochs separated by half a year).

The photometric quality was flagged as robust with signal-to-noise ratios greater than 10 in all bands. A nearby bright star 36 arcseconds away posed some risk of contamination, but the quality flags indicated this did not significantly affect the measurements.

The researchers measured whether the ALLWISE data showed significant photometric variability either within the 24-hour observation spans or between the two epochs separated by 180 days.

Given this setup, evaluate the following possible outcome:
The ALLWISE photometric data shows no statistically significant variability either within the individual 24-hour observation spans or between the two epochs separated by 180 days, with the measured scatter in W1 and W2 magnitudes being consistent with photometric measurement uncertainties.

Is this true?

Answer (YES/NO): NO